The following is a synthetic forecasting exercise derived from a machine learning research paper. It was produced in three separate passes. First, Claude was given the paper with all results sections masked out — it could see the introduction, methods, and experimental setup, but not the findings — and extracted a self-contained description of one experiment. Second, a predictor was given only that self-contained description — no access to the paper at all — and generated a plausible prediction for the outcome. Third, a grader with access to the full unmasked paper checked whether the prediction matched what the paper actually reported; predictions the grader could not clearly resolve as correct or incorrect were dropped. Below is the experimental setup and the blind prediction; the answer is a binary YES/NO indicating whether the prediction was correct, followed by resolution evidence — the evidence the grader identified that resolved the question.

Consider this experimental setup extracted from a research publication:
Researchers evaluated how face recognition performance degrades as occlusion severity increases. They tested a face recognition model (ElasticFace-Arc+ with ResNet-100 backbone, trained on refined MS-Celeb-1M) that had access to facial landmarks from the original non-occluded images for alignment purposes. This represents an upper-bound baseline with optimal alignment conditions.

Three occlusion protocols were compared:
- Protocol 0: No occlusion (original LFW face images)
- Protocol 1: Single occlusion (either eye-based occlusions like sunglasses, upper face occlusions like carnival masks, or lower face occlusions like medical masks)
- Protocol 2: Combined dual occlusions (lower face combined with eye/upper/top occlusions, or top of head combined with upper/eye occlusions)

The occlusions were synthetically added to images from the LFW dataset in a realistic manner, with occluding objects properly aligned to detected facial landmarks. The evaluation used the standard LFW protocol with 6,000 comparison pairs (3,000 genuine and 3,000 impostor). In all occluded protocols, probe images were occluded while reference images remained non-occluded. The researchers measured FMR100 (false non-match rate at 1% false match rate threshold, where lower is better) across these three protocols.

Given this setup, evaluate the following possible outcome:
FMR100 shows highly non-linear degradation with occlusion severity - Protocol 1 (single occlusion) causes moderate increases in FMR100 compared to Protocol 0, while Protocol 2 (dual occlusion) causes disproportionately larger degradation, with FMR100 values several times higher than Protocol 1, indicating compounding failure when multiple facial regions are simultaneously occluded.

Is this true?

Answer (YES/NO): YES